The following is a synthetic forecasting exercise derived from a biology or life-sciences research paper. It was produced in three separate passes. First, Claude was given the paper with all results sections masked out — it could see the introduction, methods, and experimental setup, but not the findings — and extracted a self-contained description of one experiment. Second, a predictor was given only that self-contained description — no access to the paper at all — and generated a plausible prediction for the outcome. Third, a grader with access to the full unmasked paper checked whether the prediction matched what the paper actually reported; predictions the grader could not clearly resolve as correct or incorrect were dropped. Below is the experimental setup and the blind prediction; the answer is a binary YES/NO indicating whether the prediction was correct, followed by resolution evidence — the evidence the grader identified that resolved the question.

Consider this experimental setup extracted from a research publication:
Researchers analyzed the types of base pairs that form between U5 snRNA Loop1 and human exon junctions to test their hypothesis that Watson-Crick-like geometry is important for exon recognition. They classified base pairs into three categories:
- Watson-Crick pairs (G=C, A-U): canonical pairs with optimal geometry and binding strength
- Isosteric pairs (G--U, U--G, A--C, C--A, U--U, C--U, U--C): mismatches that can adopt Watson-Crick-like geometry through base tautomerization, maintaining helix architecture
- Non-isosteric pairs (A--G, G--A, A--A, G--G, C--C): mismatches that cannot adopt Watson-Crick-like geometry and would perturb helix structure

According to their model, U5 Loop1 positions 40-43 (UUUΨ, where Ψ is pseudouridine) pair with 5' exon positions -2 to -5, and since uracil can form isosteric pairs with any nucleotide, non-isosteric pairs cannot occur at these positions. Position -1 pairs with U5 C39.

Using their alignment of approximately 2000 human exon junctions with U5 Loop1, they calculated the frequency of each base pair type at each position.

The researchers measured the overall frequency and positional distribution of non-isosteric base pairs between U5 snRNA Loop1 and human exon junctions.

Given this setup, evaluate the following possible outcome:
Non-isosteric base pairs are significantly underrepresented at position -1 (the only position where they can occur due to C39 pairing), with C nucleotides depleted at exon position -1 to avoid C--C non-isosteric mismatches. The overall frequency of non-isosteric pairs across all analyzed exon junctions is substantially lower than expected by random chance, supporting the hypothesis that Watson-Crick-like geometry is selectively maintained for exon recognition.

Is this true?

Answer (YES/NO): YES